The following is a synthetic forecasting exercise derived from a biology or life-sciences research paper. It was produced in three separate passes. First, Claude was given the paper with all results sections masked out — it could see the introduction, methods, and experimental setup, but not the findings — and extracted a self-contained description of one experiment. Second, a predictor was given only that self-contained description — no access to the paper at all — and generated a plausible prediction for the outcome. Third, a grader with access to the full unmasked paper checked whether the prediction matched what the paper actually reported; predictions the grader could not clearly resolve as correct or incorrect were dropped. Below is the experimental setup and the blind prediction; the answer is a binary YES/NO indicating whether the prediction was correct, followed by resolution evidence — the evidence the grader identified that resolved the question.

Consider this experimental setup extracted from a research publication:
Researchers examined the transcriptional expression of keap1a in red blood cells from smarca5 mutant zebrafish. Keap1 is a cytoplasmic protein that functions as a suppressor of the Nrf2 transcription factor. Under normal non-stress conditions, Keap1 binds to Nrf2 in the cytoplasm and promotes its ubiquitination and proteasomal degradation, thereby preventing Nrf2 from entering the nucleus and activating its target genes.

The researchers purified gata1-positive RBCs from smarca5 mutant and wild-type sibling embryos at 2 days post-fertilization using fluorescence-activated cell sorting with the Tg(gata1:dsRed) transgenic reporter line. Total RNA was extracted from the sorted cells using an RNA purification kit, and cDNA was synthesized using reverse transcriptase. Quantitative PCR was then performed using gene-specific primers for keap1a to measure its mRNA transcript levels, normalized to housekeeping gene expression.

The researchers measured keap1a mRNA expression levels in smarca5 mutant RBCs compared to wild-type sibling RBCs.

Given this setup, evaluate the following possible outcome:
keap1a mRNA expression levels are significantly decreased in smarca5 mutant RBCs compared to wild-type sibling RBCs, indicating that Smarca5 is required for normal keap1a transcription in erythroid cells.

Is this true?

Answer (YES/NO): YES